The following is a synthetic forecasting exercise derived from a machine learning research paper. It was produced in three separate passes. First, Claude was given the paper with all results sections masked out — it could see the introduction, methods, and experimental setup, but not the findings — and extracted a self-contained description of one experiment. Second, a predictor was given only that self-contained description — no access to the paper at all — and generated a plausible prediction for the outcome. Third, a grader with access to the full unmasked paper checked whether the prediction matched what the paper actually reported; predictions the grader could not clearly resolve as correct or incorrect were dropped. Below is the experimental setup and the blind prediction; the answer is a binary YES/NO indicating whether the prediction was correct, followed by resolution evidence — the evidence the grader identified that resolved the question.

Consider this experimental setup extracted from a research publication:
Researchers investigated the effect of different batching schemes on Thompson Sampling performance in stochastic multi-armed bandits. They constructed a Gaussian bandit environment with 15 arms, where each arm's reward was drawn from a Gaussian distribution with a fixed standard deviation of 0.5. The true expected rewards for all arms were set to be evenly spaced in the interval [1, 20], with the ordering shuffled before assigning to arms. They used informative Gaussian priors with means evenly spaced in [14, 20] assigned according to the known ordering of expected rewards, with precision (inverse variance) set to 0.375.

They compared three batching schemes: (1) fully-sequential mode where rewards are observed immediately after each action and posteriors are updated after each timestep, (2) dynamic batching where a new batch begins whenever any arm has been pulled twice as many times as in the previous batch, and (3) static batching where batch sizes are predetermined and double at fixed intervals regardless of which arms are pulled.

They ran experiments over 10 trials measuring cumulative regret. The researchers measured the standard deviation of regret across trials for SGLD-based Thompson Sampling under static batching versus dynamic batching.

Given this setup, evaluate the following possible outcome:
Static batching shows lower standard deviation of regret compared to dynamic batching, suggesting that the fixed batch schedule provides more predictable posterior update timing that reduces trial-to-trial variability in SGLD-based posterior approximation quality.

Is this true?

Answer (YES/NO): NO